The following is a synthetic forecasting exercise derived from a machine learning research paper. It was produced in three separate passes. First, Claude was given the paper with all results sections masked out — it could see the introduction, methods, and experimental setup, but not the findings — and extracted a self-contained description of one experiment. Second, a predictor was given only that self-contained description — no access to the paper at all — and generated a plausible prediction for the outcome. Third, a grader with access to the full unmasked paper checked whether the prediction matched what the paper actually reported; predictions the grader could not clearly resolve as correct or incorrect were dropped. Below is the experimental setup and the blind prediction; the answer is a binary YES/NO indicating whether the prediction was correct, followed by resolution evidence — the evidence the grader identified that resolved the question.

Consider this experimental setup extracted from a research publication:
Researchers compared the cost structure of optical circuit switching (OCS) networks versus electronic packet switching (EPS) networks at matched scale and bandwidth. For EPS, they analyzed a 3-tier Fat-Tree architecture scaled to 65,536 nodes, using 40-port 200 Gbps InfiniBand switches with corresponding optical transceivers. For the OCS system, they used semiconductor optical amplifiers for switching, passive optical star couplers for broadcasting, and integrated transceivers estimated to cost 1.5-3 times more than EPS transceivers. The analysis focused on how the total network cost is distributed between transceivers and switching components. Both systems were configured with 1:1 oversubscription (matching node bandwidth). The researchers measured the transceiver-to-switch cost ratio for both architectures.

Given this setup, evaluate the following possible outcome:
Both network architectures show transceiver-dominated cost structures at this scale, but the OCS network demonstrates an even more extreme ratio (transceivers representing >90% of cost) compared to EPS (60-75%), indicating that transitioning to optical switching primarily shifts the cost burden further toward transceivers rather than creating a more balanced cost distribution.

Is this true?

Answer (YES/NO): NO